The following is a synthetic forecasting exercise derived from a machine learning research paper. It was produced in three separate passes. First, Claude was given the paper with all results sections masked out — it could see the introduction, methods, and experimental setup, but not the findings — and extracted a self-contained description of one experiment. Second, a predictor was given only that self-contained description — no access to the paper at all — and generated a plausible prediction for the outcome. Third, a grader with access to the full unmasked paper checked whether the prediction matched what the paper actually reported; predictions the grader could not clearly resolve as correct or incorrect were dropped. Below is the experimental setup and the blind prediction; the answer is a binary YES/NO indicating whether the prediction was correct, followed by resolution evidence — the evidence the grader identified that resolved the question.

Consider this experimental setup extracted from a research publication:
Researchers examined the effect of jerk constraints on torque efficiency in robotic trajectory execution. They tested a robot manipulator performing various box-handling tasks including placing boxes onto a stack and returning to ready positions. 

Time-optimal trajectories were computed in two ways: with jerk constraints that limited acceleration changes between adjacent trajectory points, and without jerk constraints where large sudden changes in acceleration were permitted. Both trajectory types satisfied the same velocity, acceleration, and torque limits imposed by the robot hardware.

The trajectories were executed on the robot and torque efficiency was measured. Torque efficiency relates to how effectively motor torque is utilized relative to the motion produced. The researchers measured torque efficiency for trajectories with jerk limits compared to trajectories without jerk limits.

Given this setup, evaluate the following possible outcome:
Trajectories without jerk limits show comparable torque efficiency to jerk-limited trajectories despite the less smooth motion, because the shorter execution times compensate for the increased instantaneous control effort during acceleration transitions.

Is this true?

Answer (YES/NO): NO